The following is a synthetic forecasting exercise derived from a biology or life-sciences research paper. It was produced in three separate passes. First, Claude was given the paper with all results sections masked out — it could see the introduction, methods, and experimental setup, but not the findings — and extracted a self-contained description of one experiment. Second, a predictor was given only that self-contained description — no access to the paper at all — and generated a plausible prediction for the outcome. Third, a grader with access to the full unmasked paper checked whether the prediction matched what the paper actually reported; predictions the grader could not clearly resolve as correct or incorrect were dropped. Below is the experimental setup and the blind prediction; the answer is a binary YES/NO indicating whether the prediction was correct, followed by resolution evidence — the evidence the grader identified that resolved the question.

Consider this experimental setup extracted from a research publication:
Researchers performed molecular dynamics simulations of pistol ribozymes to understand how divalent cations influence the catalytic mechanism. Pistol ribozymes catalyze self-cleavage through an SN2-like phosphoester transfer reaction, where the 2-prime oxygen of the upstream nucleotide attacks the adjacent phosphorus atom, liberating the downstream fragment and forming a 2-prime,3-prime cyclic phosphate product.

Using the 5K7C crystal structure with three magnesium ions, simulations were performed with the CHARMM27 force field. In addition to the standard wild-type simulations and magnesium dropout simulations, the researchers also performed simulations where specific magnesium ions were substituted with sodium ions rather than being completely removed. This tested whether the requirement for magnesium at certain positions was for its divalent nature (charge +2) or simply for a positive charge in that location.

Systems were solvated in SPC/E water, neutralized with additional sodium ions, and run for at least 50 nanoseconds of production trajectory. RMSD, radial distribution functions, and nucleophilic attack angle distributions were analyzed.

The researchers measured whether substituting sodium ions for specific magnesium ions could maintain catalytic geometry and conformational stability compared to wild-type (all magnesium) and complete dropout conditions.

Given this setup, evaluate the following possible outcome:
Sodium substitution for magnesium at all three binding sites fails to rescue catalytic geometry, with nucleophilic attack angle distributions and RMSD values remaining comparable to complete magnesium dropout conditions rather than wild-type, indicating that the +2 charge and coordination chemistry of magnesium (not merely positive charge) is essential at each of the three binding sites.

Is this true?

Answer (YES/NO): NO